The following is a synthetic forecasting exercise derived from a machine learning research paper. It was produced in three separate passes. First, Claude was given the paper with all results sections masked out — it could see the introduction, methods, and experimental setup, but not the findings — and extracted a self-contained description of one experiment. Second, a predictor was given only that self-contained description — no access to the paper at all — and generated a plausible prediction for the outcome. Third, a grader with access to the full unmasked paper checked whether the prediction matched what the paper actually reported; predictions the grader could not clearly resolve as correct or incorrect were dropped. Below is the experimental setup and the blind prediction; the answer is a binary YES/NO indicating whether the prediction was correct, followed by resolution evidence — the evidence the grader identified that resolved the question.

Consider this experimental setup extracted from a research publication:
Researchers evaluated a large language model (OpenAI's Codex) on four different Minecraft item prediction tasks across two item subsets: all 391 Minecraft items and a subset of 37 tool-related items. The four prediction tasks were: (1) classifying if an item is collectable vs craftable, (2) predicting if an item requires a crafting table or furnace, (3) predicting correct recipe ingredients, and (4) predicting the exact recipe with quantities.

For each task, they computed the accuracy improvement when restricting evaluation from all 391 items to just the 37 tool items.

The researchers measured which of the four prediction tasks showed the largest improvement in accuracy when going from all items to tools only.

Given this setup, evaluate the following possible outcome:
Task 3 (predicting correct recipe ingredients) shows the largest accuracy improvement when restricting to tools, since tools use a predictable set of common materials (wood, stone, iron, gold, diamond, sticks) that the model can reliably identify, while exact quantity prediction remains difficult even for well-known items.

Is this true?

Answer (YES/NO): NO